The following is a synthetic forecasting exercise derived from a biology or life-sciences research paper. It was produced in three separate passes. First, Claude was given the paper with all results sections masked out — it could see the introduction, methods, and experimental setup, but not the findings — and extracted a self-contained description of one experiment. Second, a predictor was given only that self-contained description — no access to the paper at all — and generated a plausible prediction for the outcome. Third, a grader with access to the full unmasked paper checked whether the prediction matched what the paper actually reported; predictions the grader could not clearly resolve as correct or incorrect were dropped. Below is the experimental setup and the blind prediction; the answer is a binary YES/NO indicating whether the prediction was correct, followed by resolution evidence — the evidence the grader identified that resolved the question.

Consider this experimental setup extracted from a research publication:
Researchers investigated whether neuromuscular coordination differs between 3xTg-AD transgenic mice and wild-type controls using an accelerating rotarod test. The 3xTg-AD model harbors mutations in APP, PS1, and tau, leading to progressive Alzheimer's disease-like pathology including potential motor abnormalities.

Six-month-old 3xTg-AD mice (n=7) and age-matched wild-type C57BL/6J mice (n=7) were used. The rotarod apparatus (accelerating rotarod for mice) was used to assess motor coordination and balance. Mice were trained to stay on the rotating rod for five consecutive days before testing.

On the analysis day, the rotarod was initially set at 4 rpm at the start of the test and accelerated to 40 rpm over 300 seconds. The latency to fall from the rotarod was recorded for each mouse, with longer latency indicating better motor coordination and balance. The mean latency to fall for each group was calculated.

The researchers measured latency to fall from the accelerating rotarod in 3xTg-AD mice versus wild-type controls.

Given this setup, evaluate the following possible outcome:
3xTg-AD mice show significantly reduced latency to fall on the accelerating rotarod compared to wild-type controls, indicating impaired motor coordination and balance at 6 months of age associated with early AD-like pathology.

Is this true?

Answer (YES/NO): YES